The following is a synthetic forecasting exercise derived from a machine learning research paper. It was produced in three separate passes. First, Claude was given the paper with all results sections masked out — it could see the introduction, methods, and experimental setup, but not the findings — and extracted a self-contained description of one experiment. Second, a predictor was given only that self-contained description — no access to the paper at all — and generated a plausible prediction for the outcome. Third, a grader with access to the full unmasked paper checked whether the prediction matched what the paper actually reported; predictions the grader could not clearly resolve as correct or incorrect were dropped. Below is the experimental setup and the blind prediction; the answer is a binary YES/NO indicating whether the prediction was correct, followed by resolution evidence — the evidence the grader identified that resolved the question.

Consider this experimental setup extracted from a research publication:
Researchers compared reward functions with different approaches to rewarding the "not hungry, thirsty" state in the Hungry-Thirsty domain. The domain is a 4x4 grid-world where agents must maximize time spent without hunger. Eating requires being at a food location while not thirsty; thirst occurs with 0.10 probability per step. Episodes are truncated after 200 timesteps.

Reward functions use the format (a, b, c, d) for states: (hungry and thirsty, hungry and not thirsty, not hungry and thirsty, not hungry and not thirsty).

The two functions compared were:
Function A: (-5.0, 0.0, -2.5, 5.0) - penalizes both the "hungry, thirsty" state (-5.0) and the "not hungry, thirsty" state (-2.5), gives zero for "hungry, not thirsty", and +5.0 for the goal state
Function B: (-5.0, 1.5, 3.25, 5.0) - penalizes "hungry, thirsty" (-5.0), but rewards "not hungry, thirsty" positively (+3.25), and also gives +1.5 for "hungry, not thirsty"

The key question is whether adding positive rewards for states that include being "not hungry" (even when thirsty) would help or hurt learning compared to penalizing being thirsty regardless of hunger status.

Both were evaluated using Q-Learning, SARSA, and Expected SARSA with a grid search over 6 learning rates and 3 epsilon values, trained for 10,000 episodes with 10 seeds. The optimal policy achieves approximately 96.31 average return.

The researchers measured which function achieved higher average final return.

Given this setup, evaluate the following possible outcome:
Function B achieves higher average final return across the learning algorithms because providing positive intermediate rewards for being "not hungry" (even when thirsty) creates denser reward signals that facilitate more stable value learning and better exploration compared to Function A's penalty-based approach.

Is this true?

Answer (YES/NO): NO